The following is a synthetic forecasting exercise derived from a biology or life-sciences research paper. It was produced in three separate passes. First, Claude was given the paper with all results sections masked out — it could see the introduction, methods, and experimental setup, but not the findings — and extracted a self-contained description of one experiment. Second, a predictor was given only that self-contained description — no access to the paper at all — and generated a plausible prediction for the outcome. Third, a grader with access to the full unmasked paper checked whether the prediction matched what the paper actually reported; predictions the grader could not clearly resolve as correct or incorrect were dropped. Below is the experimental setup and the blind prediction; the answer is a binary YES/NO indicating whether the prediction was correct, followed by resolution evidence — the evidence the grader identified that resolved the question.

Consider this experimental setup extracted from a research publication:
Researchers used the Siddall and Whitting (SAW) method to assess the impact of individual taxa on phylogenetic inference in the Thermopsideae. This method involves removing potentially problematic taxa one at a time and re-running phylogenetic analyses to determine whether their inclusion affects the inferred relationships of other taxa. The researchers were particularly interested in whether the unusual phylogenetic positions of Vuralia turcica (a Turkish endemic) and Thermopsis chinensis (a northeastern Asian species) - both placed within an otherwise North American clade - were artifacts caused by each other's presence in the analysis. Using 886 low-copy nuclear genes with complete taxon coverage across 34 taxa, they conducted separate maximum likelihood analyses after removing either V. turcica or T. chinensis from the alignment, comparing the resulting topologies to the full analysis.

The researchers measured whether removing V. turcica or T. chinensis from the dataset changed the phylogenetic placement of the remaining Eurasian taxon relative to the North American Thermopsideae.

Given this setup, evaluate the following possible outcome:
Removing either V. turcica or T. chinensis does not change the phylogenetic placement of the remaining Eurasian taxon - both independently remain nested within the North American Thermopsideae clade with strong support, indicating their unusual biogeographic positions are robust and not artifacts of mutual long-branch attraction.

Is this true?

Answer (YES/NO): NO